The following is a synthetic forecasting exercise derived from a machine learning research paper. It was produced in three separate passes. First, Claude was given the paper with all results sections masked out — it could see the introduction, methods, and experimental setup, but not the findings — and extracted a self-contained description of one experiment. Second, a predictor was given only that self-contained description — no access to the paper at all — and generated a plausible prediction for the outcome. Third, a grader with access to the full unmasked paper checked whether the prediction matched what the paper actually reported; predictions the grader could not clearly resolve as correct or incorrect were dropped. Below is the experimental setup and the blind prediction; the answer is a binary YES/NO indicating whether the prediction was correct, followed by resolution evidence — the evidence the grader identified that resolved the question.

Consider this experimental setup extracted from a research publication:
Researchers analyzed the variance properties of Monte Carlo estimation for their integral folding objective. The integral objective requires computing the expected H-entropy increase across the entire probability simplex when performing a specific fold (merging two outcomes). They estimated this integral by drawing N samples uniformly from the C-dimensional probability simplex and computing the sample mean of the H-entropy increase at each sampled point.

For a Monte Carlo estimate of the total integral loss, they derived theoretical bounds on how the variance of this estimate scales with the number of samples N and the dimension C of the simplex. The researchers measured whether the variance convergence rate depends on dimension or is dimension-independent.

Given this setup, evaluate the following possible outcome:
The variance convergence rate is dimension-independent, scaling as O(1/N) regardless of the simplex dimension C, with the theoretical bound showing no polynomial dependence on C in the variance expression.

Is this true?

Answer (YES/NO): YES